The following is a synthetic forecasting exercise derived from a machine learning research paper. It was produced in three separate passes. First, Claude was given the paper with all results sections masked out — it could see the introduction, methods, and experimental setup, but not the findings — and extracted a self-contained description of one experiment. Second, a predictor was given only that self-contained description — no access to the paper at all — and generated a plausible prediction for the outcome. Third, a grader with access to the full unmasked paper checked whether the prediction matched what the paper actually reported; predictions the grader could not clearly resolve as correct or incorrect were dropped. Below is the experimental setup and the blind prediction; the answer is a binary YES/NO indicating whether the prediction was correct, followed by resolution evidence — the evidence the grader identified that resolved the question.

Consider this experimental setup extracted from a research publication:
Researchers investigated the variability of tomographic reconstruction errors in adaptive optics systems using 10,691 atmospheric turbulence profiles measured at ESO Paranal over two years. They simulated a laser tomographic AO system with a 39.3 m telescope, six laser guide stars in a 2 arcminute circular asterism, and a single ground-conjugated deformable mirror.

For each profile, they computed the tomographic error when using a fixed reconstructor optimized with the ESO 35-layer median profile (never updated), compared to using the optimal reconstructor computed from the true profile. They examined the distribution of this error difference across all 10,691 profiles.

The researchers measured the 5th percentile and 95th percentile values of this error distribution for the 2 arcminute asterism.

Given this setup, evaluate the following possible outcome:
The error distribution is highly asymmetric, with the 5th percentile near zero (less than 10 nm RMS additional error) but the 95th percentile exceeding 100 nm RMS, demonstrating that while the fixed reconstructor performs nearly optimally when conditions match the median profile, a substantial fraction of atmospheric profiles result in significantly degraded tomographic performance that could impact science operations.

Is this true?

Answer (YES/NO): NO